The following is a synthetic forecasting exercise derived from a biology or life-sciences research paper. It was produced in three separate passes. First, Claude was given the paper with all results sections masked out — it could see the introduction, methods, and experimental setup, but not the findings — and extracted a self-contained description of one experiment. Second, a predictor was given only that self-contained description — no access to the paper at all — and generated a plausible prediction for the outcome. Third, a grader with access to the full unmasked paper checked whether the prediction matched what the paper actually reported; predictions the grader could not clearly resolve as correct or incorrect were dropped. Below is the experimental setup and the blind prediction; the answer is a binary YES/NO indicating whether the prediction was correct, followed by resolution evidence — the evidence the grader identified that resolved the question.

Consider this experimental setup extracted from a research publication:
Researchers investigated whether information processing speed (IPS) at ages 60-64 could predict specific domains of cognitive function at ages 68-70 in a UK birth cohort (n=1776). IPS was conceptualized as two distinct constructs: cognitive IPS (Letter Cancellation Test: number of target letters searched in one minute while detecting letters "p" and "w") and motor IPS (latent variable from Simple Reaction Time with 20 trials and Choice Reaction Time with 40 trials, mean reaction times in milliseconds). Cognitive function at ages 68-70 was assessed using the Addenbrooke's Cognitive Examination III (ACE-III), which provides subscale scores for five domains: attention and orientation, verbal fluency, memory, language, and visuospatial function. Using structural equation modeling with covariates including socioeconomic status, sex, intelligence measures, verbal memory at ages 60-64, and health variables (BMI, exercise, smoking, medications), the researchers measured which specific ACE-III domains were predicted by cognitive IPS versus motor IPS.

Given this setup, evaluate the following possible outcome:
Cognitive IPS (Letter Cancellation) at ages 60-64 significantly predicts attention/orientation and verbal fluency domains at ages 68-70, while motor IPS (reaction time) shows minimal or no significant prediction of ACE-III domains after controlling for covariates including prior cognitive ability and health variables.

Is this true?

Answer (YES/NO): NO